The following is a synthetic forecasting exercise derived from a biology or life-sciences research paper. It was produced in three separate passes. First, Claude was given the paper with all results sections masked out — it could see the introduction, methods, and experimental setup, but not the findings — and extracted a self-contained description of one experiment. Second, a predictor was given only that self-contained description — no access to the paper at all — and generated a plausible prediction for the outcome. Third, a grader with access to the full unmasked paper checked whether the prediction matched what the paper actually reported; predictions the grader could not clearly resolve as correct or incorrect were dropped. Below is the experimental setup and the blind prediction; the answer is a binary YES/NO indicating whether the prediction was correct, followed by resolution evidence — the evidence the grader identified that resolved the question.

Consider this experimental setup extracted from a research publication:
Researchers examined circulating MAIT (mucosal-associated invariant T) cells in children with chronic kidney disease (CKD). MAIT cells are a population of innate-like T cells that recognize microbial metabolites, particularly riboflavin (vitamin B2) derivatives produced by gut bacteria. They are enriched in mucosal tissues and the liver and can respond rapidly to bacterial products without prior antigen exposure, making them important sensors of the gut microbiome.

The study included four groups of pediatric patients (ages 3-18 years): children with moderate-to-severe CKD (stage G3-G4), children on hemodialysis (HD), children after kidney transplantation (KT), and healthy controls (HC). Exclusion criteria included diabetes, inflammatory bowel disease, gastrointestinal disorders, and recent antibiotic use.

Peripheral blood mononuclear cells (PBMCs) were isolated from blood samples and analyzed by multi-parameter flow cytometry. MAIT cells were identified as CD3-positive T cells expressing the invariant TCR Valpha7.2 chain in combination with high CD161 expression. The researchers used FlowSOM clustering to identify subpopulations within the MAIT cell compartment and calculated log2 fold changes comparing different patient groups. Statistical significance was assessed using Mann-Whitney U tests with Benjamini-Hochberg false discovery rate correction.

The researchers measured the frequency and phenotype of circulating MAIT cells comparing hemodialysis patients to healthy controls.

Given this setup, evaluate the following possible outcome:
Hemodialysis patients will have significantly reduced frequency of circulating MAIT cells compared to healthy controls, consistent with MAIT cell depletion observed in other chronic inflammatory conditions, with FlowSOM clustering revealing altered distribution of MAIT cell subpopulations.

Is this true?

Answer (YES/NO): YES